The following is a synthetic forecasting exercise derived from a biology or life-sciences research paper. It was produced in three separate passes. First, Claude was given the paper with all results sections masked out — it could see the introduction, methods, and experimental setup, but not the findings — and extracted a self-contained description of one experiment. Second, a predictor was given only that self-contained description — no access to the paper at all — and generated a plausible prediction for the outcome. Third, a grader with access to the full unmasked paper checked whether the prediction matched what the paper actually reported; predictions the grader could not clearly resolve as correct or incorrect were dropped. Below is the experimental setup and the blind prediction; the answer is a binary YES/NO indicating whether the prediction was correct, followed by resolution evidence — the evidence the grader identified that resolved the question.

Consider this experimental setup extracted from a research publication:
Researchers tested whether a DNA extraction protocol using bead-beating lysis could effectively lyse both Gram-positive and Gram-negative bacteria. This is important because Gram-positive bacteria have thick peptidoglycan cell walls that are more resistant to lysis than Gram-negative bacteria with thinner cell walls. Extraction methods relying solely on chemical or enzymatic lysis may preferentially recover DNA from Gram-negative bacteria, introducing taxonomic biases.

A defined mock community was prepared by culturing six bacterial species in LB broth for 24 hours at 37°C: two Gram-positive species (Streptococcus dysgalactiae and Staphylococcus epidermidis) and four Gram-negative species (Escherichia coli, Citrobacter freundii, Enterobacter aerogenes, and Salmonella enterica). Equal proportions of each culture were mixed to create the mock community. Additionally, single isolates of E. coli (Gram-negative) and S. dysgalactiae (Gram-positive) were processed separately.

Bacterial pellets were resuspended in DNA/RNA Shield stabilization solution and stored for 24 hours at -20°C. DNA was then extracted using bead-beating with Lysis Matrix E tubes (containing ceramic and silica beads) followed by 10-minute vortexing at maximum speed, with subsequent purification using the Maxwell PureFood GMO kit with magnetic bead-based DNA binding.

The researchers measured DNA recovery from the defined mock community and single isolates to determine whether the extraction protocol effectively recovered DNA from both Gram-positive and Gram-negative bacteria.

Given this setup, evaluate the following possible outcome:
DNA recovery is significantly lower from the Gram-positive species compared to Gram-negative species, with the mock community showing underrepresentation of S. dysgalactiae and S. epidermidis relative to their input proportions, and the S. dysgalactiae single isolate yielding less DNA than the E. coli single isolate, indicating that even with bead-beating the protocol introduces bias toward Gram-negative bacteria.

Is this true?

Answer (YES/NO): NO